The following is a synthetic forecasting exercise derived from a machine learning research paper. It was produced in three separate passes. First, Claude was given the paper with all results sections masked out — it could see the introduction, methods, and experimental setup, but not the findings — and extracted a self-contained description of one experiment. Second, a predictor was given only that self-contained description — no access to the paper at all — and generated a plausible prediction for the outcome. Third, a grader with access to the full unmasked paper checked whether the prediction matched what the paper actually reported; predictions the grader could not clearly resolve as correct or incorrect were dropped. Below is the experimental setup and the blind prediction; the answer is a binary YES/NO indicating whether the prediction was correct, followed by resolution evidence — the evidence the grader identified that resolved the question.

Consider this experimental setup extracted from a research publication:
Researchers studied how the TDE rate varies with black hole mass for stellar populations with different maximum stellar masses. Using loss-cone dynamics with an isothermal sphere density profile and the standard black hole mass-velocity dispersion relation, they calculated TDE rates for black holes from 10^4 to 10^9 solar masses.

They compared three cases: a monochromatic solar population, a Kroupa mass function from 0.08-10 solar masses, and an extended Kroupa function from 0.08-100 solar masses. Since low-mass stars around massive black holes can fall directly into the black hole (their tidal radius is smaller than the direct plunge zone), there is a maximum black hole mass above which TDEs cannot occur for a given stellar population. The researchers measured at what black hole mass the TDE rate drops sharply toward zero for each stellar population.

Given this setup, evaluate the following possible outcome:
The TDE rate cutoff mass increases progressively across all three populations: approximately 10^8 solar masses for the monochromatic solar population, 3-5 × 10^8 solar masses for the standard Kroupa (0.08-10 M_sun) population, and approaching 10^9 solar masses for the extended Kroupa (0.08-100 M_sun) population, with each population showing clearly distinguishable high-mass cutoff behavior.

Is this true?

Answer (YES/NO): NO